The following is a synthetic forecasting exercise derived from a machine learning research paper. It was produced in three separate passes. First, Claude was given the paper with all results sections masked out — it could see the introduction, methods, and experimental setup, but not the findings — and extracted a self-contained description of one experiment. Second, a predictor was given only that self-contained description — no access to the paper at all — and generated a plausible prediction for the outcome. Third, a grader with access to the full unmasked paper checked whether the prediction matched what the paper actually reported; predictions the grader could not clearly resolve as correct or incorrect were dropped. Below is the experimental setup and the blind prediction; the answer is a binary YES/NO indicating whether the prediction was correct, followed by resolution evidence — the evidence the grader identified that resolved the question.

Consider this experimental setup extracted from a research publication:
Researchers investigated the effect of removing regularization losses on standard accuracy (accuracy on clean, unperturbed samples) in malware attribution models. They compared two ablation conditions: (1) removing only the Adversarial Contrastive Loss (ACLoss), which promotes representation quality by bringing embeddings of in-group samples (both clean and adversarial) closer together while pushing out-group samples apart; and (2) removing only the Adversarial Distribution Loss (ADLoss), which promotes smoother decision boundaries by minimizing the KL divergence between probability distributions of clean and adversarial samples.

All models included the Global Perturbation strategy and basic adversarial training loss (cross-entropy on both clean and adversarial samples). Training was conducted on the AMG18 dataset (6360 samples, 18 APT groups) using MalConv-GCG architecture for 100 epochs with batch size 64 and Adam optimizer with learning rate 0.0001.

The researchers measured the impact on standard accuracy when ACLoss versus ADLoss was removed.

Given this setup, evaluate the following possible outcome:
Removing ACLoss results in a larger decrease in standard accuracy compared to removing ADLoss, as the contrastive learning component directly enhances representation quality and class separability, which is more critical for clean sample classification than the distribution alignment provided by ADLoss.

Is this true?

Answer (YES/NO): YES